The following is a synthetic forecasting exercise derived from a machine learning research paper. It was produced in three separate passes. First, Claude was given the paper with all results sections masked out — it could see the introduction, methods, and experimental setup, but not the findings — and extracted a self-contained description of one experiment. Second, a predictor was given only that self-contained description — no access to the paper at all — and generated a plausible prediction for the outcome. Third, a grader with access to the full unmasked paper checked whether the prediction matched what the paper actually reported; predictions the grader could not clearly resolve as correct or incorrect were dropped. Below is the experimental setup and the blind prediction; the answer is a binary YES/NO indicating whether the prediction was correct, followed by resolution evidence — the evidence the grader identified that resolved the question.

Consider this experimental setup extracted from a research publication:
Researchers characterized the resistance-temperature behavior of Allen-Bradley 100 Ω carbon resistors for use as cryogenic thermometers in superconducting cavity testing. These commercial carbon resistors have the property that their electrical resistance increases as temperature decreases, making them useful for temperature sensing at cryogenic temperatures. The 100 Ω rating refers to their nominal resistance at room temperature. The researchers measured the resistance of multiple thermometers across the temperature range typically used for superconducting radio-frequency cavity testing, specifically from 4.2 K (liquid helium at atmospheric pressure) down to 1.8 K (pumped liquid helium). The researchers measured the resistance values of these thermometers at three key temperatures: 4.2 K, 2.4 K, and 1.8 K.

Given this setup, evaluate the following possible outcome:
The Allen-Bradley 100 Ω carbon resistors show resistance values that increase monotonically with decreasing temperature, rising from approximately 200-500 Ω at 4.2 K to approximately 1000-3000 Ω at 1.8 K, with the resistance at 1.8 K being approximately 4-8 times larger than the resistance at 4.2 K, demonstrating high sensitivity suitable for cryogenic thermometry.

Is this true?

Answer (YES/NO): NO